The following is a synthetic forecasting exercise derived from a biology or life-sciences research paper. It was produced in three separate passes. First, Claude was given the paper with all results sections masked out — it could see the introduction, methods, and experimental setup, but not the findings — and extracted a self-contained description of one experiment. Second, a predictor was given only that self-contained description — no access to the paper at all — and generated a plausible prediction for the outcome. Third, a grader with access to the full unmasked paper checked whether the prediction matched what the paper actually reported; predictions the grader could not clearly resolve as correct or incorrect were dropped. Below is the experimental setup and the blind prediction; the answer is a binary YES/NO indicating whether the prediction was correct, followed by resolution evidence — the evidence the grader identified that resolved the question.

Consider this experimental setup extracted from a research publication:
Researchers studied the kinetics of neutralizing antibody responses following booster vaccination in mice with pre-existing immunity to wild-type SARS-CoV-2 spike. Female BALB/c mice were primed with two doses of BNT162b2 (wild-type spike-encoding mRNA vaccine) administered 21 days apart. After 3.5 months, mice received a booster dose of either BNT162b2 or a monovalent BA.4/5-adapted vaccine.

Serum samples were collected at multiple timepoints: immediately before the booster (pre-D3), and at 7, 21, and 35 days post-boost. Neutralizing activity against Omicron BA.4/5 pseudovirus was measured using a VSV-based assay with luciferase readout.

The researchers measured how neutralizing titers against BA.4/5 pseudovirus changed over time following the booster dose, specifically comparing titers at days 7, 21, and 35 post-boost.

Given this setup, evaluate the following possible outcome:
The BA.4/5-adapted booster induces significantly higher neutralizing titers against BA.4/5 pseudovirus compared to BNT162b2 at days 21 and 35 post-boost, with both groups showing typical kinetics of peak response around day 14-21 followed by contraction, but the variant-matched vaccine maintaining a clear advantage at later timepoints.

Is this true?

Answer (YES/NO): YES